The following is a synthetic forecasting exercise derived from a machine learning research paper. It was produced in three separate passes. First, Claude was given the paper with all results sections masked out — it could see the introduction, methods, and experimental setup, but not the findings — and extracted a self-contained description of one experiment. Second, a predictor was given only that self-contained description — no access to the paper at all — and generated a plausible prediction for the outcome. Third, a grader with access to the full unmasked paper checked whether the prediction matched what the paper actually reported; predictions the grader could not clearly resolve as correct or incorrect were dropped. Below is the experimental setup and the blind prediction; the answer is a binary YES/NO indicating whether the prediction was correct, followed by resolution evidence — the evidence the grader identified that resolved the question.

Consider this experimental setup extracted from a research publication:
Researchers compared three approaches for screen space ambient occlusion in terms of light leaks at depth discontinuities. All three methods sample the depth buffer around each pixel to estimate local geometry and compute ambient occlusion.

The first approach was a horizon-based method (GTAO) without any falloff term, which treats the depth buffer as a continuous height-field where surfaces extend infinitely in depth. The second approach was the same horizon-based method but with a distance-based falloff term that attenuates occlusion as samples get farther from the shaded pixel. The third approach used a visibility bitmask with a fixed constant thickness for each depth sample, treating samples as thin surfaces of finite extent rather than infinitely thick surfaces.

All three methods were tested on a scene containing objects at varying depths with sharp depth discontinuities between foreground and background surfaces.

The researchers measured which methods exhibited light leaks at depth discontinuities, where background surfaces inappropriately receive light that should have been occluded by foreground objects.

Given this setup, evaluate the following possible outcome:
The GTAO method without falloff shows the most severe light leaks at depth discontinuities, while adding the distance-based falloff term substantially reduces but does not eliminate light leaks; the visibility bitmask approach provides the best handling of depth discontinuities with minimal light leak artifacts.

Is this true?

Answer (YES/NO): NO